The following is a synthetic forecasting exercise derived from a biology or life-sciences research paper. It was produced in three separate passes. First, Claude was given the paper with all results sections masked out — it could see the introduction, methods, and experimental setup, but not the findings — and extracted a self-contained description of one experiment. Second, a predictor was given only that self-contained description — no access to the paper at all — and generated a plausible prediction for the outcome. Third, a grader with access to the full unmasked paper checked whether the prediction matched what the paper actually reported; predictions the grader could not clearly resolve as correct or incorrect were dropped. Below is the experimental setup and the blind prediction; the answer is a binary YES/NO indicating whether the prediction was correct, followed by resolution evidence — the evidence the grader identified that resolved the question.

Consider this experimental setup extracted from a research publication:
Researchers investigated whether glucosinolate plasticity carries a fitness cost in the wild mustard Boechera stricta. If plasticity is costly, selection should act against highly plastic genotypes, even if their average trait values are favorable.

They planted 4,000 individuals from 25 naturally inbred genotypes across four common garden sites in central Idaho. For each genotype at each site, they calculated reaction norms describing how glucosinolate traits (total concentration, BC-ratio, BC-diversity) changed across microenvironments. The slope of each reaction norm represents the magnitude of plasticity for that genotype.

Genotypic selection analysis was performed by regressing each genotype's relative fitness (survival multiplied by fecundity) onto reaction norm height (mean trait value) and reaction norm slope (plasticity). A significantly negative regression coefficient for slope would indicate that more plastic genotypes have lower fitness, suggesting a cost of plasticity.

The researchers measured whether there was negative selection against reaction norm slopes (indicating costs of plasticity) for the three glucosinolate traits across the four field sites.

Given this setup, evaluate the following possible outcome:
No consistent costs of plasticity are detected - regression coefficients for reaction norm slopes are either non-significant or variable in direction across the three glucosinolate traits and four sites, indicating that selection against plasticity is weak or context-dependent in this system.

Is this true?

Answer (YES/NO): YES